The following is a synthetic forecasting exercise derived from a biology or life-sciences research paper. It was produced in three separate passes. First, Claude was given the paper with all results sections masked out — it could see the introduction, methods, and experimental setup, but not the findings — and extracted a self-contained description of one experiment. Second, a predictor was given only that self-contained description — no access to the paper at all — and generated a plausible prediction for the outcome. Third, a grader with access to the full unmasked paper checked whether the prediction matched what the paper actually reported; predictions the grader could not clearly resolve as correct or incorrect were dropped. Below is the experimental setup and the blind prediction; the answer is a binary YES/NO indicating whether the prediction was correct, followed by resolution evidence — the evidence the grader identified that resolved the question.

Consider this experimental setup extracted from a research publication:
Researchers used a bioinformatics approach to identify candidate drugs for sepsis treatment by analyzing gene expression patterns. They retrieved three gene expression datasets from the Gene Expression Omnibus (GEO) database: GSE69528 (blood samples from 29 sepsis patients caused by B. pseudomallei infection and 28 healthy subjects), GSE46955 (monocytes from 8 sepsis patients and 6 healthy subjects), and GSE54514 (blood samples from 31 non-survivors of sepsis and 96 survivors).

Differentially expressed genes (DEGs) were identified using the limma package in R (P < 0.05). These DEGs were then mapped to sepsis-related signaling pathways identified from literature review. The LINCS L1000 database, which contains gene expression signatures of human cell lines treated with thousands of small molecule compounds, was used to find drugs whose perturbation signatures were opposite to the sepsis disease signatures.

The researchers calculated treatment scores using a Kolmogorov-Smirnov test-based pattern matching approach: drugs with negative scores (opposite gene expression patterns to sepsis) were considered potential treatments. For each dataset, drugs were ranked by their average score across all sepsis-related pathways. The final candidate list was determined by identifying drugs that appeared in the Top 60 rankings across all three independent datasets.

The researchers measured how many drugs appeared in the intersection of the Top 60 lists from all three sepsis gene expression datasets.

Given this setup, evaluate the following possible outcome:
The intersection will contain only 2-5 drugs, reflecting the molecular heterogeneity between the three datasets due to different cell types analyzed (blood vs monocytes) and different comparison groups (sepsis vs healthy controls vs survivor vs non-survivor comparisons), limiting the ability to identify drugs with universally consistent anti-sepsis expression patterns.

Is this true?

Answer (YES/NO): NO